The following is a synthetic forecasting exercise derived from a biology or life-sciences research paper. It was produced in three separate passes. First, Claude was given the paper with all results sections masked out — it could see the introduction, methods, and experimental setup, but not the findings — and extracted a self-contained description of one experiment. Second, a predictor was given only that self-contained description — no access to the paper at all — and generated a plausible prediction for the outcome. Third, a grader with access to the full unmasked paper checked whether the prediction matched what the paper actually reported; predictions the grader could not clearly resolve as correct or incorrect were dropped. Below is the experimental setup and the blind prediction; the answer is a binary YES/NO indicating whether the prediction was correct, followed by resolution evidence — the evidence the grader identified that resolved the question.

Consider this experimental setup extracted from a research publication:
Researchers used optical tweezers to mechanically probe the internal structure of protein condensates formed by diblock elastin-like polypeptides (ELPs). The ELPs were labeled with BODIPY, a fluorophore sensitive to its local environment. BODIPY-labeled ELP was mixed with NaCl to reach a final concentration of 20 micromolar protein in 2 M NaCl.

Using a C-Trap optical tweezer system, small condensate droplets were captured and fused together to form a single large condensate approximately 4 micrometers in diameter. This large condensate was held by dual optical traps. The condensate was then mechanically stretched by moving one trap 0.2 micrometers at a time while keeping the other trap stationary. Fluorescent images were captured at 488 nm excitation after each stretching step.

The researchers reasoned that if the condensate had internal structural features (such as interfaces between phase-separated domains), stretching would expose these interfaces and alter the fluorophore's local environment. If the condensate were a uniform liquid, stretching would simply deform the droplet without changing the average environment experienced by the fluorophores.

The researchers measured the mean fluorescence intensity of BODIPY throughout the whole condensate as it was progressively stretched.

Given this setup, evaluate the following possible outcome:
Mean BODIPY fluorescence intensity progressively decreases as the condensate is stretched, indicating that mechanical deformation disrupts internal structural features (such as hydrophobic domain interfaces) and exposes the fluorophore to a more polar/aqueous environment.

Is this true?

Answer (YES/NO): NO